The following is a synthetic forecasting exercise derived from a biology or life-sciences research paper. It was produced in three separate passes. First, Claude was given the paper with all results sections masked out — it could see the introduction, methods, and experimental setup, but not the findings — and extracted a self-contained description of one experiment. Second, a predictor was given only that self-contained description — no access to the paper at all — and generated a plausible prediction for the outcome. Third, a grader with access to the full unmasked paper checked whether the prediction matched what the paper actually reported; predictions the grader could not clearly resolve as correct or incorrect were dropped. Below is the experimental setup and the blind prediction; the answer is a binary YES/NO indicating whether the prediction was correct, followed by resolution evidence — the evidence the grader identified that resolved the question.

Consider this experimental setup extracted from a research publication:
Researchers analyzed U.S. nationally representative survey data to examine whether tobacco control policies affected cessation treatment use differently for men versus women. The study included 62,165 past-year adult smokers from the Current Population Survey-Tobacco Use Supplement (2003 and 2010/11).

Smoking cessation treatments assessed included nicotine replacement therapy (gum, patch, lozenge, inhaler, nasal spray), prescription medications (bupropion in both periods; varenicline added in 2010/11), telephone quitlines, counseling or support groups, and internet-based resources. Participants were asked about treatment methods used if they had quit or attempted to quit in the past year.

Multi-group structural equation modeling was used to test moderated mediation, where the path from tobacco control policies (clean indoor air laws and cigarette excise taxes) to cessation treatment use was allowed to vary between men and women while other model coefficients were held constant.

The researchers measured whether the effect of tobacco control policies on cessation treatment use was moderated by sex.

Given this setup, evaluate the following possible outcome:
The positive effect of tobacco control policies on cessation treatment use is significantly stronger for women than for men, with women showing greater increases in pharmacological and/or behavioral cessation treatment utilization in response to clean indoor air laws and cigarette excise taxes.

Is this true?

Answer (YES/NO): NO